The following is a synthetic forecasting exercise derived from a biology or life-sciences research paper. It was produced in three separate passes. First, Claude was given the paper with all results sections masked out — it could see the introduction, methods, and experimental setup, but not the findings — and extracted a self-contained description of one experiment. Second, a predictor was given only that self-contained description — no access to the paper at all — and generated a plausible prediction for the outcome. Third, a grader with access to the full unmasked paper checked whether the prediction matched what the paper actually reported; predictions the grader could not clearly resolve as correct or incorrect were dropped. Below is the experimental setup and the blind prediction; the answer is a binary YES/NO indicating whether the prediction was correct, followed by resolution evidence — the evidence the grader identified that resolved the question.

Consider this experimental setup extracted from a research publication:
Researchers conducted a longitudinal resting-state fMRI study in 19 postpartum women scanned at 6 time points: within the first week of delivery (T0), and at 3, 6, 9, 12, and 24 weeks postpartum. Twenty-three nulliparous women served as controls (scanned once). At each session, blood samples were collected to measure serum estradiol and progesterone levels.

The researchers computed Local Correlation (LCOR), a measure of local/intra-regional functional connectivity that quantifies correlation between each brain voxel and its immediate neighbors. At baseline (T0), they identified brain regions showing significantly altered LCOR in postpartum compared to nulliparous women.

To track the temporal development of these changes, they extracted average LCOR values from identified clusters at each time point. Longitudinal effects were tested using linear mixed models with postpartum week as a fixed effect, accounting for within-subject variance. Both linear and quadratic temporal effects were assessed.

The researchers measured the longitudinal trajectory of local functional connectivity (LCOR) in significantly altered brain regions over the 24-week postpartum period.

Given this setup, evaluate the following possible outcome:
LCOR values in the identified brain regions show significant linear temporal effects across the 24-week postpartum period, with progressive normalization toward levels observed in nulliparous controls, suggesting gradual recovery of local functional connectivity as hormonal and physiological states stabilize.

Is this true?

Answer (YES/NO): NO